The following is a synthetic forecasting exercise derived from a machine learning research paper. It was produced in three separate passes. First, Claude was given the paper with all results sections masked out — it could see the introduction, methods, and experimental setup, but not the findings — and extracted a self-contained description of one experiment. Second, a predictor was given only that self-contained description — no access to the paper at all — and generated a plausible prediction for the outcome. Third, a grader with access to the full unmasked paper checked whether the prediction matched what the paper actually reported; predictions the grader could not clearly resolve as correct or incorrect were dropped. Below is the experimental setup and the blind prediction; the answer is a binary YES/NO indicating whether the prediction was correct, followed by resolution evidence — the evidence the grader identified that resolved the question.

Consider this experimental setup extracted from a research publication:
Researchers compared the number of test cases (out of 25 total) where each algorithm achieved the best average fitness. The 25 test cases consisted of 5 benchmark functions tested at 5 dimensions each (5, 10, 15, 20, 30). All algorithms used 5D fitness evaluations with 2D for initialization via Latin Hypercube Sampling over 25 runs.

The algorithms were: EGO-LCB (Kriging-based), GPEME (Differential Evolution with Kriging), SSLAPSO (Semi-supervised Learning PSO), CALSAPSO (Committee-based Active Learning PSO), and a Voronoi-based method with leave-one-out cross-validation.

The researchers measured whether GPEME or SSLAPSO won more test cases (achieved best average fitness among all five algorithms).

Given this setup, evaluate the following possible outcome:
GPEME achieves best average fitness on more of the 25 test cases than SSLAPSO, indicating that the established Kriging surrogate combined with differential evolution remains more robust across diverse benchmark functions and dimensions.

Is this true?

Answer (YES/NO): NO